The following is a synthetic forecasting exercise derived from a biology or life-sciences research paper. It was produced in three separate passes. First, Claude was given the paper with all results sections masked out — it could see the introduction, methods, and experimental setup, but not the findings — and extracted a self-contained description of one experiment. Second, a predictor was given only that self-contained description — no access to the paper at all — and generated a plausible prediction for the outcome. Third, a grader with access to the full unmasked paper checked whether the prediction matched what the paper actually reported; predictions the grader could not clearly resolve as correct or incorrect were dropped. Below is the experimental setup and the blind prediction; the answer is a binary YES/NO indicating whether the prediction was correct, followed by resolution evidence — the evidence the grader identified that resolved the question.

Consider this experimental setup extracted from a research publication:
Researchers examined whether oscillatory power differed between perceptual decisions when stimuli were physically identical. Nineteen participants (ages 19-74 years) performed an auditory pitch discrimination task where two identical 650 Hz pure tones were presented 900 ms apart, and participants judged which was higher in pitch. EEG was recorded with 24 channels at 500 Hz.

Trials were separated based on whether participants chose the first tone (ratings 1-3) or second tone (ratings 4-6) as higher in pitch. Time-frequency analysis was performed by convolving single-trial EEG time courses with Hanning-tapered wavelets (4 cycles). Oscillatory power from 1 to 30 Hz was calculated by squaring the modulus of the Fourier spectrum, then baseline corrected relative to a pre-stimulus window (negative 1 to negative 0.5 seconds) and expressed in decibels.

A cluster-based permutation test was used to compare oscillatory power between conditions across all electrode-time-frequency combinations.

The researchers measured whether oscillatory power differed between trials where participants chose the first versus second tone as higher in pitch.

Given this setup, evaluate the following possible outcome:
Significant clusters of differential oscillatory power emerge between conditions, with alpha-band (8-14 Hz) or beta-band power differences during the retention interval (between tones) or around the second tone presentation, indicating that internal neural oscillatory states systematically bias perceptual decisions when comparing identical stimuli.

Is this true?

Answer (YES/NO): NO